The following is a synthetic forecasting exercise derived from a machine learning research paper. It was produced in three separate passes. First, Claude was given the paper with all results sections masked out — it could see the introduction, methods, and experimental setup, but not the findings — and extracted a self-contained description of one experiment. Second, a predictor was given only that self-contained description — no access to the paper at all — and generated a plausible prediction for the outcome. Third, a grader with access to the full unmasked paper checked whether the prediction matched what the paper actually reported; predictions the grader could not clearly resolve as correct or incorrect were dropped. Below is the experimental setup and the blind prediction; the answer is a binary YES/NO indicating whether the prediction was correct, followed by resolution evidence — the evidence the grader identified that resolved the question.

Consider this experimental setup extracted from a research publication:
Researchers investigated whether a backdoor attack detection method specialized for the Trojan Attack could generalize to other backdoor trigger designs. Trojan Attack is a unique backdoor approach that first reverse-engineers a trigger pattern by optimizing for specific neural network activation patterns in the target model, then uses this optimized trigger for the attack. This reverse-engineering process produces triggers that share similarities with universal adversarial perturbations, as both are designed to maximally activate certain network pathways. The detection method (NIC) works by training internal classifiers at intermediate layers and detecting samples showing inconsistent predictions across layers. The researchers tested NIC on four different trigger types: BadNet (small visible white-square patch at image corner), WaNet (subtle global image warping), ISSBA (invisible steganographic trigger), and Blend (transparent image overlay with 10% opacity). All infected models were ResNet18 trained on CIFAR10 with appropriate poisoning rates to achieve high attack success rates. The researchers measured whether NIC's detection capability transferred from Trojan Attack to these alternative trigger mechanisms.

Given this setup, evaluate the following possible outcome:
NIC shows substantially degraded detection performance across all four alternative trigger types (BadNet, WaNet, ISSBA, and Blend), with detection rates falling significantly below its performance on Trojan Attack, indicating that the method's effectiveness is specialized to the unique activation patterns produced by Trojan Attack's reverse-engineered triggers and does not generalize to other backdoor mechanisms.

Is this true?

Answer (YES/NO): NO